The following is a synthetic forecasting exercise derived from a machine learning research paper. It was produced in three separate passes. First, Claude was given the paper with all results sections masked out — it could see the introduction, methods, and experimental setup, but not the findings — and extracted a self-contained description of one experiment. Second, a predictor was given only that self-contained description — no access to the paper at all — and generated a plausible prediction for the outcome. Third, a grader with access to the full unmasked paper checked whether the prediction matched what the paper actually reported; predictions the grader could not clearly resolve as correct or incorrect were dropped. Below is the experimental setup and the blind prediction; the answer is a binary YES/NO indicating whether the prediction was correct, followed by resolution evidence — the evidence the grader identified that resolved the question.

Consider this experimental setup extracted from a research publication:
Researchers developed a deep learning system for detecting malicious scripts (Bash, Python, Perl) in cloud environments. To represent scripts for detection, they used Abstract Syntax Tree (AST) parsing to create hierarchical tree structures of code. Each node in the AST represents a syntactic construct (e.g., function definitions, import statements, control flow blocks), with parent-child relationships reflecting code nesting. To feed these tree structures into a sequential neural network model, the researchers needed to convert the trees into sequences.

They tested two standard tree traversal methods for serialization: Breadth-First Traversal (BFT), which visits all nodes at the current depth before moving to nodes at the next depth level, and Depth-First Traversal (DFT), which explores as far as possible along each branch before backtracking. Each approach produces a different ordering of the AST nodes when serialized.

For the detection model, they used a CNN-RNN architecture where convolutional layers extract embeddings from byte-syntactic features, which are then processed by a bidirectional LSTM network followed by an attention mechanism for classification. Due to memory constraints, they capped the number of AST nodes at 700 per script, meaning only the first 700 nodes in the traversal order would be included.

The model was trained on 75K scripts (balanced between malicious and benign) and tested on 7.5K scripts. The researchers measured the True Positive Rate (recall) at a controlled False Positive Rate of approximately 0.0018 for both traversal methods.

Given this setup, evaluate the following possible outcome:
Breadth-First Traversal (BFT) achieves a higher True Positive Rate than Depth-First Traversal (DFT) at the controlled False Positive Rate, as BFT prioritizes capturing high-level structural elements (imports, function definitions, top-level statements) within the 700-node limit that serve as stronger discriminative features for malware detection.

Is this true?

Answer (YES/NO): YES